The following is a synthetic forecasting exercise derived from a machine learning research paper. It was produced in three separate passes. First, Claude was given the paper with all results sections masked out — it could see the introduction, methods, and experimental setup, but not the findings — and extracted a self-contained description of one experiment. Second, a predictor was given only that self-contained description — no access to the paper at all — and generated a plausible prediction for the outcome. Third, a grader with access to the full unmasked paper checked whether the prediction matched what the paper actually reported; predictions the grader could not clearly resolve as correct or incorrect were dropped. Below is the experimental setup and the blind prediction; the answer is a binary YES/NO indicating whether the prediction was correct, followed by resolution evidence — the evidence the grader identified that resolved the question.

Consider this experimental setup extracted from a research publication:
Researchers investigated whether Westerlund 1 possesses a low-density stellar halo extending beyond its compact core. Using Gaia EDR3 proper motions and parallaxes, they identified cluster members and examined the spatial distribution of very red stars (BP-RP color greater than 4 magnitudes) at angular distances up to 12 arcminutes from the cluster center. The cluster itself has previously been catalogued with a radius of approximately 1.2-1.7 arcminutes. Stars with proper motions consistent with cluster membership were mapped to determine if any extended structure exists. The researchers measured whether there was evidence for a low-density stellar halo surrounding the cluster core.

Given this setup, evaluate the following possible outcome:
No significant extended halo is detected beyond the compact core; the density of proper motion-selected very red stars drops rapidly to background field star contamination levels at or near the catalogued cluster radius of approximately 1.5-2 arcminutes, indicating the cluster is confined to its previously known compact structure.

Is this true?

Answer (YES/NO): NO